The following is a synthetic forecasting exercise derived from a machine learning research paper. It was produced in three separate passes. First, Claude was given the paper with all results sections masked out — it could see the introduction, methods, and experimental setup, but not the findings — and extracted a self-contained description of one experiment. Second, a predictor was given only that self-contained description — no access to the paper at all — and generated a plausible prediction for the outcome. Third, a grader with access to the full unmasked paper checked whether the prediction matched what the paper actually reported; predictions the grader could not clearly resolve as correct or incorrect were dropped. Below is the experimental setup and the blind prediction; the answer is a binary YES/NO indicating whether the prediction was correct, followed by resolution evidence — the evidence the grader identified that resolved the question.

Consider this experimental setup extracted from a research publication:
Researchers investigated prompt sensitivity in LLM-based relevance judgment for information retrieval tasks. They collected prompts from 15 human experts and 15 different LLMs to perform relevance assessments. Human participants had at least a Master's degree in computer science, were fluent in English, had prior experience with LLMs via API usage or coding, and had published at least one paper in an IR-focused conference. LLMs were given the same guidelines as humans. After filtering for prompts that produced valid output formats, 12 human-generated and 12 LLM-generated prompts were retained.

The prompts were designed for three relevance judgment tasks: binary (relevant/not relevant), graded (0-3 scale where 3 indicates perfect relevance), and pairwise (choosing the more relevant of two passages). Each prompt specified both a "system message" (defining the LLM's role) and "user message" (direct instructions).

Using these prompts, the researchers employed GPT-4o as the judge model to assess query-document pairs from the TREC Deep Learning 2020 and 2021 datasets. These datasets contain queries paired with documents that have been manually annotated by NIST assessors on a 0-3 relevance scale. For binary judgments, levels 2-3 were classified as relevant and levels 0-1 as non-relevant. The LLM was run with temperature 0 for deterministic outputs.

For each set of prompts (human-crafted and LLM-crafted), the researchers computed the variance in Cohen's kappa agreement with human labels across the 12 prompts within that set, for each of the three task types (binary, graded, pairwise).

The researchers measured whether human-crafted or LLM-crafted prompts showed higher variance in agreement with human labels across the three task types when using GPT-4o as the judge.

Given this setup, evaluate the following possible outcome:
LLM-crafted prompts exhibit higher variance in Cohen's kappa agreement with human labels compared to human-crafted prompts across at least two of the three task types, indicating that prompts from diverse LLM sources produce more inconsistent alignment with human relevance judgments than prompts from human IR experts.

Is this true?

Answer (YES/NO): NO